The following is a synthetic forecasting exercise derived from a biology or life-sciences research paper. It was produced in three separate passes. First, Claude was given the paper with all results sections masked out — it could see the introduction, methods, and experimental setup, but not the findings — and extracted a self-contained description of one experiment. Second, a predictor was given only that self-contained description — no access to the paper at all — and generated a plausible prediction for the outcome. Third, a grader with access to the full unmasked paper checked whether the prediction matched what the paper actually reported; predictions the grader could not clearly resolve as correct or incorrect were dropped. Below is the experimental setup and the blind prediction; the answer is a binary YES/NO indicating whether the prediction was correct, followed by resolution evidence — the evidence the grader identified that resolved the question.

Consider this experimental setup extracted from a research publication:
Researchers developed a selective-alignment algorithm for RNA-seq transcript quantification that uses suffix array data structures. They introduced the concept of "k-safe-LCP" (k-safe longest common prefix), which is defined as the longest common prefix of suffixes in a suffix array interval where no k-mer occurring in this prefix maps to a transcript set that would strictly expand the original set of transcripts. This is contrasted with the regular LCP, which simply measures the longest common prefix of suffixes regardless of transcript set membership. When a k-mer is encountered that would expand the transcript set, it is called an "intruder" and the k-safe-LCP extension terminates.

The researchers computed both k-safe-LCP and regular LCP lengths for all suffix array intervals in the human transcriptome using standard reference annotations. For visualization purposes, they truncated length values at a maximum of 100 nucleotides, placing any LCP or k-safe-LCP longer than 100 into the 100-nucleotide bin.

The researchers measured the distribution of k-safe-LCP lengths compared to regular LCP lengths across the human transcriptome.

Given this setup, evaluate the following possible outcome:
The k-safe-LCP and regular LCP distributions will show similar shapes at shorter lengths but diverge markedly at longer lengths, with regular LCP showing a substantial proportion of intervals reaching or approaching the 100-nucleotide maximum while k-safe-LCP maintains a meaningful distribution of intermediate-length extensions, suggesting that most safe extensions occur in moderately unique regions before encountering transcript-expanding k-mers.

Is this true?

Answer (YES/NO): NO